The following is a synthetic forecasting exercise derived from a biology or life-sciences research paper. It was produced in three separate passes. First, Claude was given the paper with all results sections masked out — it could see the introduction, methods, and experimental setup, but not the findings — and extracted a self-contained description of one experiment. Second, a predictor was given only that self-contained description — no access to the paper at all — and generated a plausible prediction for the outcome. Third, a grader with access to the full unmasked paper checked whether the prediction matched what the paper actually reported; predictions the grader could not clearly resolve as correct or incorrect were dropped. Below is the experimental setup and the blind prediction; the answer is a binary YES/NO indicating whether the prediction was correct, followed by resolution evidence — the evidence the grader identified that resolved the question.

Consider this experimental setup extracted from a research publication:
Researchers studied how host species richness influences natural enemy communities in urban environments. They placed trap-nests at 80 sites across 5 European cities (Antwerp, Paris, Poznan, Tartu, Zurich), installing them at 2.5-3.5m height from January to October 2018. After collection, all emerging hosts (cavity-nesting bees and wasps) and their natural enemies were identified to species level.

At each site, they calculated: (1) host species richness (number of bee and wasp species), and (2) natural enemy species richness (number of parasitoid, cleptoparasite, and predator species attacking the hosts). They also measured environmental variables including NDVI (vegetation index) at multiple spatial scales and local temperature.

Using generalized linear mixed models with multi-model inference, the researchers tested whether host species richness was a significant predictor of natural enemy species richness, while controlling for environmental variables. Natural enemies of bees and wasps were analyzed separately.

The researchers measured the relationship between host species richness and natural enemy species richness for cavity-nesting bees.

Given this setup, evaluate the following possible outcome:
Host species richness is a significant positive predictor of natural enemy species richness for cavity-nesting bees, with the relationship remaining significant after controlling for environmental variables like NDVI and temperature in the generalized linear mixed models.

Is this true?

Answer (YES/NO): NO